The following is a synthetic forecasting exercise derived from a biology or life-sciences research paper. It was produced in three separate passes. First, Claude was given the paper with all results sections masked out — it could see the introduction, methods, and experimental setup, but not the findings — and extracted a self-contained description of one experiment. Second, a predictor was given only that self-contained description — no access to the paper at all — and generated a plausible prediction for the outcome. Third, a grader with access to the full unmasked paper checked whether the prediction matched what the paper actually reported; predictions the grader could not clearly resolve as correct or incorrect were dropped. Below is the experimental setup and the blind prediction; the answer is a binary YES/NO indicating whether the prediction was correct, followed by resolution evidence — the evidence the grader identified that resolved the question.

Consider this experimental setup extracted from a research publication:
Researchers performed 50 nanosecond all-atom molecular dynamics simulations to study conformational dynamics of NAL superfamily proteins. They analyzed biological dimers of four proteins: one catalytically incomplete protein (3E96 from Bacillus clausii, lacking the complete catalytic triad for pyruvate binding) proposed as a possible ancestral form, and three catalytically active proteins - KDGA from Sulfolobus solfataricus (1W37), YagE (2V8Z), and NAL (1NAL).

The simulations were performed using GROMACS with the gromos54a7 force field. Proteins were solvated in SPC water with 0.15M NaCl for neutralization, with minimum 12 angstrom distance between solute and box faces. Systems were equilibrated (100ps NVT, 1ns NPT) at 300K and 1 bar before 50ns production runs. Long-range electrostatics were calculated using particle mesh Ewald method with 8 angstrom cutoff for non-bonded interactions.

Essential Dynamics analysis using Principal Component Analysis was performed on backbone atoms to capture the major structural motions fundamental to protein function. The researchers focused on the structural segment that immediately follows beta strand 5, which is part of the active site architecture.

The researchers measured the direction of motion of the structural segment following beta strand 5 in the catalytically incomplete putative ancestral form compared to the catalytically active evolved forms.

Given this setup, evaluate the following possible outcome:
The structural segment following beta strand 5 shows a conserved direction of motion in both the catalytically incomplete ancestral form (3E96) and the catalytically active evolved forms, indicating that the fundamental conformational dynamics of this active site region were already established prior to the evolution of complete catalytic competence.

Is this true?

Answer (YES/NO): NO